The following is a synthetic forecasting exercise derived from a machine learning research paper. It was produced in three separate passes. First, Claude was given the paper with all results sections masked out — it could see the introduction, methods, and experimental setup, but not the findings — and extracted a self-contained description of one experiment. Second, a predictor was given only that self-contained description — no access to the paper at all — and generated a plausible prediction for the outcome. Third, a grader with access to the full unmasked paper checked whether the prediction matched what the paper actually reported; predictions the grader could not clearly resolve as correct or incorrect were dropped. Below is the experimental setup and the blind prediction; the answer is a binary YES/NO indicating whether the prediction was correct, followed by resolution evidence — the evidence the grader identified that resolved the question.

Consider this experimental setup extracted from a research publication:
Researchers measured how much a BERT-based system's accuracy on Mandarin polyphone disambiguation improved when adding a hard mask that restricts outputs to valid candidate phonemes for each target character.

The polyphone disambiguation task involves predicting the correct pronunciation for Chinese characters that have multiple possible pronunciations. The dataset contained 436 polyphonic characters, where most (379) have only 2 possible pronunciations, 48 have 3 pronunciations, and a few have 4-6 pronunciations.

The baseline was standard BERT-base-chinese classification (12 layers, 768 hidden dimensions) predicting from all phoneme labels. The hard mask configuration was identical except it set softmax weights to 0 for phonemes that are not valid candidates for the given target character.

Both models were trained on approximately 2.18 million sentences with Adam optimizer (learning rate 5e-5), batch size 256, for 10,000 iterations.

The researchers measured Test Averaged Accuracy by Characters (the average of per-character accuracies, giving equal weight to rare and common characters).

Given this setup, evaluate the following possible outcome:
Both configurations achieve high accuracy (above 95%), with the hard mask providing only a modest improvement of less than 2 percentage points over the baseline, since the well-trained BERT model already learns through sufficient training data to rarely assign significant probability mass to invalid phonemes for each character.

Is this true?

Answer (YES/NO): NO